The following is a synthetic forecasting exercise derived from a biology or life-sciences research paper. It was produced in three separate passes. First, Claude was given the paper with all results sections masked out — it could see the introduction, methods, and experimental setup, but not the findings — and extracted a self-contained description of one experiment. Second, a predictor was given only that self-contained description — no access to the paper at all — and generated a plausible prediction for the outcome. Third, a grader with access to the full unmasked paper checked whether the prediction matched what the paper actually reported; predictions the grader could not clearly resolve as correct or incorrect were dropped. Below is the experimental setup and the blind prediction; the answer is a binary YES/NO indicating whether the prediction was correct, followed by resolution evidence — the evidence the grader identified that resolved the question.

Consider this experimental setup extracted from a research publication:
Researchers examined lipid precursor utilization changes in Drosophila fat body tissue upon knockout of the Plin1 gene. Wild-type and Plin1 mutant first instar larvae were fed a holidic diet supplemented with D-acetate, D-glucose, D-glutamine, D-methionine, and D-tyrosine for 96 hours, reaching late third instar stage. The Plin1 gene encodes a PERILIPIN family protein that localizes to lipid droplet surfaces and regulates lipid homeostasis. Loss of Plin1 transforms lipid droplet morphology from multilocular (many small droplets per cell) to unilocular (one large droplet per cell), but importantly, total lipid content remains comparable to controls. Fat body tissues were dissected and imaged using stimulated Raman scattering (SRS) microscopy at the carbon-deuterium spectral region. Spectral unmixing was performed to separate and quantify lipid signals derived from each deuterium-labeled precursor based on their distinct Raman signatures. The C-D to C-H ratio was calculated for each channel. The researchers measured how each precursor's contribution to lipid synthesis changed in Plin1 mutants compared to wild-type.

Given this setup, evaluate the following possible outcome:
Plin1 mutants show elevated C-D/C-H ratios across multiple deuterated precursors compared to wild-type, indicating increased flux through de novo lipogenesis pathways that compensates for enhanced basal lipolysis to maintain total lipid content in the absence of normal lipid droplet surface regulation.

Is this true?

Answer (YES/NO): NO